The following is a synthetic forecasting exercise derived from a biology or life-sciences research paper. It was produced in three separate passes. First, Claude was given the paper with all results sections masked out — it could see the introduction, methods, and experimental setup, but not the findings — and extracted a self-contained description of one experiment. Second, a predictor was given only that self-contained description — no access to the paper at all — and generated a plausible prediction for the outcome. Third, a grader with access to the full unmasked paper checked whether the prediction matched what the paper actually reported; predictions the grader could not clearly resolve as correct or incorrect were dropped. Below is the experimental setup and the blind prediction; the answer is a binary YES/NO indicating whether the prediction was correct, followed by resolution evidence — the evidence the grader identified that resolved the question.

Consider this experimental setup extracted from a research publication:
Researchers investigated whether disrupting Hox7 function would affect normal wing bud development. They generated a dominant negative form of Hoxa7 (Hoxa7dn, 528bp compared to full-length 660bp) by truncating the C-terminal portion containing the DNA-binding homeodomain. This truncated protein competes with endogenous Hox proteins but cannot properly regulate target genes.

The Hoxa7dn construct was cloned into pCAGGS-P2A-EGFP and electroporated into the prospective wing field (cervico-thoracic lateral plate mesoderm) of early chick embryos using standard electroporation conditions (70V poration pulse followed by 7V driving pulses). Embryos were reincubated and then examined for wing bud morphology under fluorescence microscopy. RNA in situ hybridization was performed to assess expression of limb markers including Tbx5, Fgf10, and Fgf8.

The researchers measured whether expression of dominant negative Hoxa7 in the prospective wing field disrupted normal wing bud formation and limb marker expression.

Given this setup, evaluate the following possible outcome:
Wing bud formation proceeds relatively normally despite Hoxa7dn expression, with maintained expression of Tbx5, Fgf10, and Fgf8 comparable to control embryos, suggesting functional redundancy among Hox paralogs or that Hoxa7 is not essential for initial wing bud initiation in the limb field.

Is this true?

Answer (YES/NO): NO